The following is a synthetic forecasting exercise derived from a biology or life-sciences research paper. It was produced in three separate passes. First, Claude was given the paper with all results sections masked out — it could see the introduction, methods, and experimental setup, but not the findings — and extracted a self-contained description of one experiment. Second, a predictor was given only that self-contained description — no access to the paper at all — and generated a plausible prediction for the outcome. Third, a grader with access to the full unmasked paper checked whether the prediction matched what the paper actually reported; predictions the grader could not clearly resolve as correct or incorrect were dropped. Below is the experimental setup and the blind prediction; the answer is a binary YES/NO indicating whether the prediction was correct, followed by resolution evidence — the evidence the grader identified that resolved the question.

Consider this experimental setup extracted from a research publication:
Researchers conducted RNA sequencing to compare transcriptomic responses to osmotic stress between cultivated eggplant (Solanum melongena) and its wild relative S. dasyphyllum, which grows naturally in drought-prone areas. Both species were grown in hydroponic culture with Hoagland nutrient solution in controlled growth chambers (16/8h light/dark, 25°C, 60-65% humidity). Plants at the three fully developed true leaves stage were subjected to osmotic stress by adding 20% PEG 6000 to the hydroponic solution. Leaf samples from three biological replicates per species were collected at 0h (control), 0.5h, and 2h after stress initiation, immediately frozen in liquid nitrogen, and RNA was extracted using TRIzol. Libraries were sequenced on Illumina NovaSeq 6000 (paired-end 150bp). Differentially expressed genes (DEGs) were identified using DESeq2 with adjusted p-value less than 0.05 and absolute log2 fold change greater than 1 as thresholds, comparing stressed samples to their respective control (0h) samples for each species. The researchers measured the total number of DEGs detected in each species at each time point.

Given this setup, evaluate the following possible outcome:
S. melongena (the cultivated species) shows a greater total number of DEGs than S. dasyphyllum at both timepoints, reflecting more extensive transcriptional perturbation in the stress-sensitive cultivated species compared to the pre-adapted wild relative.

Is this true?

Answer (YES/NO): NO